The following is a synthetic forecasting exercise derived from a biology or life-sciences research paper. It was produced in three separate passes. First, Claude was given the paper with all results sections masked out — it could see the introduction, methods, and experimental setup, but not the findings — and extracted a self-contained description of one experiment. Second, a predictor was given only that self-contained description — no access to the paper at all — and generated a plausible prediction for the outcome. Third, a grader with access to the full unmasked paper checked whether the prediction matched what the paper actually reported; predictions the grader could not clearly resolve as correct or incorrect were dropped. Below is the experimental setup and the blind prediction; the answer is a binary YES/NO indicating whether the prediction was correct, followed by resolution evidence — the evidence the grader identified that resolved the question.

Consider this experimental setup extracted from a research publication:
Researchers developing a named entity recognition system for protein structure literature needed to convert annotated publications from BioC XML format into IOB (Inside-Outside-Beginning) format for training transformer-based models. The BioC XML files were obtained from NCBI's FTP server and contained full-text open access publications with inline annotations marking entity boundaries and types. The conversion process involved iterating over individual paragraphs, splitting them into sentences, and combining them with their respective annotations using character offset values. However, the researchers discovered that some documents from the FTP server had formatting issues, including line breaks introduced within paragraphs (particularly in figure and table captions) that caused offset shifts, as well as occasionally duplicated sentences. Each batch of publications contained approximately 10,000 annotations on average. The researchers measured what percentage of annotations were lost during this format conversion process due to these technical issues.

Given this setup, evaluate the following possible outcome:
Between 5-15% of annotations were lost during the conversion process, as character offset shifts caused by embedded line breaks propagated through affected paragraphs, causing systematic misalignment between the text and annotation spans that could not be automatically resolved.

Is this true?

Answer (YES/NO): NO